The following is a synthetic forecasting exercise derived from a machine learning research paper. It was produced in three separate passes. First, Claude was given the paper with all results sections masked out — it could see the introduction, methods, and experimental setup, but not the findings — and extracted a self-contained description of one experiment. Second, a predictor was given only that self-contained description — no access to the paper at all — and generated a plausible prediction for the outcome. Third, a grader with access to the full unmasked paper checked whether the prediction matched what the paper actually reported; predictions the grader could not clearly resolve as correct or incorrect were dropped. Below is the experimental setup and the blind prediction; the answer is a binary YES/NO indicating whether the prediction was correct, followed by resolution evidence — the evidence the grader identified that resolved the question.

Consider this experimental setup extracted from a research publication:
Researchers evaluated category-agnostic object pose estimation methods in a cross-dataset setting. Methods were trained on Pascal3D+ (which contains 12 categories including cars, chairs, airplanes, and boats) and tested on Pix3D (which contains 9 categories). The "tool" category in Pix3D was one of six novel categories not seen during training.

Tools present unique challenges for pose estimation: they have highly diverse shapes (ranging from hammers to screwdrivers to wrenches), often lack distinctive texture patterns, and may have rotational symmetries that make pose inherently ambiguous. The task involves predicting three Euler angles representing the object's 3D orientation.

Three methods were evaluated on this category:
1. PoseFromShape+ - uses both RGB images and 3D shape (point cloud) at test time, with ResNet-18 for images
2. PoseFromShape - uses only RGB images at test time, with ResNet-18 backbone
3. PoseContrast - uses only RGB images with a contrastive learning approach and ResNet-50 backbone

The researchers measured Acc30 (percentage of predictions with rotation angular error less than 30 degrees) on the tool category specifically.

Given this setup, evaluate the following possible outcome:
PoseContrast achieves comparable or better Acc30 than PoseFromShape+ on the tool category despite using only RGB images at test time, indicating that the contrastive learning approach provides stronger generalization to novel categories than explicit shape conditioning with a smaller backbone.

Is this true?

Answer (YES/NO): NO